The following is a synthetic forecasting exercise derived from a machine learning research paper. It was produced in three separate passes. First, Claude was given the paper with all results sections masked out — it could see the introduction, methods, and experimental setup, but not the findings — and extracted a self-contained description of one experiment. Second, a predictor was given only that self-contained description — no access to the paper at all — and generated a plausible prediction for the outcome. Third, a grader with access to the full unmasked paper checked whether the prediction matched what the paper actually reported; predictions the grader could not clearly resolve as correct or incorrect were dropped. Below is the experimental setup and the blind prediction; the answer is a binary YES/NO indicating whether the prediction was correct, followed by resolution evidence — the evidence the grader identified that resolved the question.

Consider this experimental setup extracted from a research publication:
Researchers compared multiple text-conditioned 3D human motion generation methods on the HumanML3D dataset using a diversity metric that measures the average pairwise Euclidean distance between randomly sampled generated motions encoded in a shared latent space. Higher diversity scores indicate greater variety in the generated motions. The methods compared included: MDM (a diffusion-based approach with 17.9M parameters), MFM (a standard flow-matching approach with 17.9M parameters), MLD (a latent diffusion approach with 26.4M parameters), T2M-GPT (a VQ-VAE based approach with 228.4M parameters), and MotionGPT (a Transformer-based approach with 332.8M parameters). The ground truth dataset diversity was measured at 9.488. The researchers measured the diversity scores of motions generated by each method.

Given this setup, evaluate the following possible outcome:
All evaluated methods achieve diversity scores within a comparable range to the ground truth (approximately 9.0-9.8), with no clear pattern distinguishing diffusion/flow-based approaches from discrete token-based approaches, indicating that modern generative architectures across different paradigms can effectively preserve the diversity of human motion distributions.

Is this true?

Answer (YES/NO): NO